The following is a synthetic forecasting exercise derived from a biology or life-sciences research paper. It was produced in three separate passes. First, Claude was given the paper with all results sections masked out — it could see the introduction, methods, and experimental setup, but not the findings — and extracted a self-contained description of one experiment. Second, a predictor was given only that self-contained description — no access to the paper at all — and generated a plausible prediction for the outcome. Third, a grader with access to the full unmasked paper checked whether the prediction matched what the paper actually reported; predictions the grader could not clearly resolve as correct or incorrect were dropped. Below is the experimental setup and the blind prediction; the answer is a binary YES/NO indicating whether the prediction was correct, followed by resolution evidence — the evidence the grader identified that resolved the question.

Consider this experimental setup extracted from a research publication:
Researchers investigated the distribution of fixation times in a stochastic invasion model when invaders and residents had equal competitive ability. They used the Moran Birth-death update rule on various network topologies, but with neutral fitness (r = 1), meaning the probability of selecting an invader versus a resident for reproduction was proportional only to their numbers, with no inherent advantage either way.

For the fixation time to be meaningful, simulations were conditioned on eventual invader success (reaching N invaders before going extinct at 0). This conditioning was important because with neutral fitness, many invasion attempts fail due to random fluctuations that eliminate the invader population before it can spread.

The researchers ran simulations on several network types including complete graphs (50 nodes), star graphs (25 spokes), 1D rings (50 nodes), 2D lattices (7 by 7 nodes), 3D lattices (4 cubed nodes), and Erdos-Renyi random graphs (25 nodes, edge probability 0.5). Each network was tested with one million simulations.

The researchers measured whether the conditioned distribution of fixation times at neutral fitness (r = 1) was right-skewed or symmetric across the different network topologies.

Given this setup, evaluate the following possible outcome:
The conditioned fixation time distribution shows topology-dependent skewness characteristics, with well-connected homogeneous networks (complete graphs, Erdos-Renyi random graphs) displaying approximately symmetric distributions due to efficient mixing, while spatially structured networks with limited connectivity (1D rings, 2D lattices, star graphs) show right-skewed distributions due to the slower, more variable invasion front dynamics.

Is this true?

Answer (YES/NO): NO